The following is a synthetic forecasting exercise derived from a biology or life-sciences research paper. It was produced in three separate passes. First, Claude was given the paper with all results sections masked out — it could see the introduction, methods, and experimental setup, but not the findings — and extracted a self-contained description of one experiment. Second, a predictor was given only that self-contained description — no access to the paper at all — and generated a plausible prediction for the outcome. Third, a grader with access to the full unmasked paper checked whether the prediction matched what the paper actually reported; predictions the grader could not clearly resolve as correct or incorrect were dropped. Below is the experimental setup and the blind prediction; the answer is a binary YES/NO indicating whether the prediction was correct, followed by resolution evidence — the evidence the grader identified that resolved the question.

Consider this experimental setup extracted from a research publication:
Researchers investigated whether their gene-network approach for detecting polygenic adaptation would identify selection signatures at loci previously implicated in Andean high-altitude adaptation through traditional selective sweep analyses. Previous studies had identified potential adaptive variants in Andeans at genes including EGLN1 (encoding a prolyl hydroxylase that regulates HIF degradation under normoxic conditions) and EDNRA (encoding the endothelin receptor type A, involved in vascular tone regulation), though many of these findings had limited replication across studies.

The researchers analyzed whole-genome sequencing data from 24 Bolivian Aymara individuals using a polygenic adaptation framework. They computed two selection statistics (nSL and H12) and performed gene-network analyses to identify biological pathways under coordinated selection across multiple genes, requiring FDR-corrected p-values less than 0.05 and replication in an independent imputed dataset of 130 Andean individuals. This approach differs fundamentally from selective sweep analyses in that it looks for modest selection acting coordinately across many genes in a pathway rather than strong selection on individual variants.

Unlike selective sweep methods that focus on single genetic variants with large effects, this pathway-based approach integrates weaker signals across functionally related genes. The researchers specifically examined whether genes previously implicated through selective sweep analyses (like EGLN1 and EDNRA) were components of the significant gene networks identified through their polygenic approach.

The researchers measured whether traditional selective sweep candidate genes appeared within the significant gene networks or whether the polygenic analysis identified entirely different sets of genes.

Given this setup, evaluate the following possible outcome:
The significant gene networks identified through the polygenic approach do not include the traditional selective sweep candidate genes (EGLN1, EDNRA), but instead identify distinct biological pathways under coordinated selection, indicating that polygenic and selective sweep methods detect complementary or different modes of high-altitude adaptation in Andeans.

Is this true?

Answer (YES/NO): YES